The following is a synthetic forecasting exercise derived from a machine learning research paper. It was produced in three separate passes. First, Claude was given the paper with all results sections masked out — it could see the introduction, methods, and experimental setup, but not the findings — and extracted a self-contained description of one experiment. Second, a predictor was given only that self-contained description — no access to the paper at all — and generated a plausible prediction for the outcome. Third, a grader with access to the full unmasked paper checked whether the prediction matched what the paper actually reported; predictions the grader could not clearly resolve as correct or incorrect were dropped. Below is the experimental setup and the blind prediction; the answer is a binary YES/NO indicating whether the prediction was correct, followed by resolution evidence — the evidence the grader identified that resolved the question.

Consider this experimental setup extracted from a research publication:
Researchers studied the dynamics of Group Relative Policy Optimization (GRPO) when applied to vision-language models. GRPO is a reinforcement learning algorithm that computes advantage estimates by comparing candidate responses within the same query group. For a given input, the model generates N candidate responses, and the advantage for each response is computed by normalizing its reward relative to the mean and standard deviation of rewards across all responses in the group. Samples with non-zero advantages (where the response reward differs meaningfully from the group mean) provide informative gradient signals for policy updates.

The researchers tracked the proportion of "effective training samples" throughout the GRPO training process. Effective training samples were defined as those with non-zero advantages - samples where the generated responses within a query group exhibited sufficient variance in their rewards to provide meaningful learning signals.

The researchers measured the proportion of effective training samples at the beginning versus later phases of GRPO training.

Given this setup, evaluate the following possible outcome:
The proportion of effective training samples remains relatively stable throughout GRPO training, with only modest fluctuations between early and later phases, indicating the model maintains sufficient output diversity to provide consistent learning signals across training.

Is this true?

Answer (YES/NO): NO